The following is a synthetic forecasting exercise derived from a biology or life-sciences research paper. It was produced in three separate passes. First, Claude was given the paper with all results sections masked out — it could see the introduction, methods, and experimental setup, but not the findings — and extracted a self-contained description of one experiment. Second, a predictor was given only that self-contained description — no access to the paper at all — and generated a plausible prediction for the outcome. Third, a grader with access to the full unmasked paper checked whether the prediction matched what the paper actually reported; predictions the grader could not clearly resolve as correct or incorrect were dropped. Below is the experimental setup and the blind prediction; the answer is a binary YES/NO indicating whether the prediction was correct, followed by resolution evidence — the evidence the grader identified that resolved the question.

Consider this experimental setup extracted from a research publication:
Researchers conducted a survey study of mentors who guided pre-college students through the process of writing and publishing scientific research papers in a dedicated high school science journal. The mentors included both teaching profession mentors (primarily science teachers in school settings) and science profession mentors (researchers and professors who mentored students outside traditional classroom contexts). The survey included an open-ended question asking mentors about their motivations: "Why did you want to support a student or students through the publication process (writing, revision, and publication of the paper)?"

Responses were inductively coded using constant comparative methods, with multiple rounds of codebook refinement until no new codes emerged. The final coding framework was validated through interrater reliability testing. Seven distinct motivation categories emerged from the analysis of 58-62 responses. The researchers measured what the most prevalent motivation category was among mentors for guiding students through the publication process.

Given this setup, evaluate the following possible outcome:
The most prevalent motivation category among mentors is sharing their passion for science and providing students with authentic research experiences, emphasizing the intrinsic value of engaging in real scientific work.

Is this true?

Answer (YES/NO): NO